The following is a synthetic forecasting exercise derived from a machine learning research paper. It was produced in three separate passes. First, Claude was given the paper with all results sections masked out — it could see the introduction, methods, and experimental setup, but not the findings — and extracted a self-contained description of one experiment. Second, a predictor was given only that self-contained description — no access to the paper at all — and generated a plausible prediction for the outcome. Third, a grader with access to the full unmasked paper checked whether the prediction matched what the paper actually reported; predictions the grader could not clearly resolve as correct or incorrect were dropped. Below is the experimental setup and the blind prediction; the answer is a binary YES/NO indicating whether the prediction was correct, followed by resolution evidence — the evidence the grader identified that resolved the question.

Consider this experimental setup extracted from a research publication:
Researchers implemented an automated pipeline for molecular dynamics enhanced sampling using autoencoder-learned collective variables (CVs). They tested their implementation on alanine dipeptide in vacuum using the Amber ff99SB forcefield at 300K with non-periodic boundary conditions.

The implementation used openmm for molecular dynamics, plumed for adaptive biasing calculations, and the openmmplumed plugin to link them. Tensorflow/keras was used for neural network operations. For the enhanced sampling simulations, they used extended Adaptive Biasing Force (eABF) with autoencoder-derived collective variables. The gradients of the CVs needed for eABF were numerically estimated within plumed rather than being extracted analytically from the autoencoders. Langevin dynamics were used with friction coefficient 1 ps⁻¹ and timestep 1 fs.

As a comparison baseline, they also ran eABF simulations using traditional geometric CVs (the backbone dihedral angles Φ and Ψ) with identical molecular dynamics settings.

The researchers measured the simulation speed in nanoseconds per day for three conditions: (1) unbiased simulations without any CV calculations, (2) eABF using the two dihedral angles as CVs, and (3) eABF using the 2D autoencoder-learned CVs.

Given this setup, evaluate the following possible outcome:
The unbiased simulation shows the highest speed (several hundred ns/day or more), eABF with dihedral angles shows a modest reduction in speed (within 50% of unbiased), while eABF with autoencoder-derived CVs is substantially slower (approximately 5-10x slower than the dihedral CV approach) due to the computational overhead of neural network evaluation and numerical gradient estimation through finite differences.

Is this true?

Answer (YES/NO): YES